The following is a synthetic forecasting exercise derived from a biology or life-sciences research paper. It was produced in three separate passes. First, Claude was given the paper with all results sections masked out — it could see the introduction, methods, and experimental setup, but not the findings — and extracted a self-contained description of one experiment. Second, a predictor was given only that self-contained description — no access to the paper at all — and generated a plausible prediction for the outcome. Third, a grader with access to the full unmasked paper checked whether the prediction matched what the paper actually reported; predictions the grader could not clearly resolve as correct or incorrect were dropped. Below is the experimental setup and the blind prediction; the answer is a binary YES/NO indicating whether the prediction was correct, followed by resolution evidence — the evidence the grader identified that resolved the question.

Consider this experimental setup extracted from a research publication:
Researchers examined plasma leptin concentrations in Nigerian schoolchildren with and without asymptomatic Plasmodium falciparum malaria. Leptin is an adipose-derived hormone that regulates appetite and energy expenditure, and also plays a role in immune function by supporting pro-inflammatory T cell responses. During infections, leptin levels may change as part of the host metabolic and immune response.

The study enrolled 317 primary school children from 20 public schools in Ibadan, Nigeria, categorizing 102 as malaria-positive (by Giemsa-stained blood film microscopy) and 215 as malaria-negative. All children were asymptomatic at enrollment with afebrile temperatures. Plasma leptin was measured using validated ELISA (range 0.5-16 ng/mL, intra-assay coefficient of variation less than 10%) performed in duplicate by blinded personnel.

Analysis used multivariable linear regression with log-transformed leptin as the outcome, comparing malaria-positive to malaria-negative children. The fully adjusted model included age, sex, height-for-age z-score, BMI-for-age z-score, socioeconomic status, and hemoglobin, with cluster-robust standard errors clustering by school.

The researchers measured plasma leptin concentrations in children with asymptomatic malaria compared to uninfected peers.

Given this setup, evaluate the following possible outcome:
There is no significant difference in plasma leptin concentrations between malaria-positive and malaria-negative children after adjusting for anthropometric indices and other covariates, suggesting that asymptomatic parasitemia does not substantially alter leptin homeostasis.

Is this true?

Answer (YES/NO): YES